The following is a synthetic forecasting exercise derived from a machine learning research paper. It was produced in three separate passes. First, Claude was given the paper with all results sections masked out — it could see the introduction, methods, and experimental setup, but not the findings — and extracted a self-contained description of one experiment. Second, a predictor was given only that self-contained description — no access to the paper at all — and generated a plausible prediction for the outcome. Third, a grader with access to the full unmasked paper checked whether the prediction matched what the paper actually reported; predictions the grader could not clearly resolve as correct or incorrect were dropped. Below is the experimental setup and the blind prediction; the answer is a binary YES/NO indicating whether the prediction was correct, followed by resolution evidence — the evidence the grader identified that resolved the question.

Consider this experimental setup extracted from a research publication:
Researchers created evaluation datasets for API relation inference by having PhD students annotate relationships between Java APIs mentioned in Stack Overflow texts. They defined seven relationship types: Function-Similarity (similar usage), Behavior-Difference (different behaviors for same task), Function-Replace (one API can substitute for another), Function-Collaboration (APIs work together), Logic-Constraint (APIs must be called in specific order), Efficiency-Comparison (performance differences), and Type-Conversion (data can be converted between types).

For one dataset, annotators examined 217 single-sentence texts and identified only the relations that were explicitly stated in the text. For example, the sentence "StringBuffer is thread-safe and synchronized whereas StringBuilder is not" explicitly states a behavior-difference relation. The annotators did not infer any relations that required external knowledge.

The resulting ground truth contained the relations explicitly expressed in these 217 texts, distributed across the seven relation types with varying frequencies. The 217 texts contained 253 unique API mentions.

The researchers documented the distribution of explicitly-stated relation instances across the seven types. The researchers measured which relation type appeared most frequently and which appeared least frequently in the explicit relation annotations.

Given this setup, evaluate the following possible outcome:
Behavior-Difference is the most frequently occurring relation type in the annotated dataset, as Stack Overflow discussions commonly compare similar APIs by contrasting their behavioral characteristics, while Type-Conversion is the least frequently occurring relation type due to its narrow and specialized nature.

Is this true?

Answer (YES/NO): NO